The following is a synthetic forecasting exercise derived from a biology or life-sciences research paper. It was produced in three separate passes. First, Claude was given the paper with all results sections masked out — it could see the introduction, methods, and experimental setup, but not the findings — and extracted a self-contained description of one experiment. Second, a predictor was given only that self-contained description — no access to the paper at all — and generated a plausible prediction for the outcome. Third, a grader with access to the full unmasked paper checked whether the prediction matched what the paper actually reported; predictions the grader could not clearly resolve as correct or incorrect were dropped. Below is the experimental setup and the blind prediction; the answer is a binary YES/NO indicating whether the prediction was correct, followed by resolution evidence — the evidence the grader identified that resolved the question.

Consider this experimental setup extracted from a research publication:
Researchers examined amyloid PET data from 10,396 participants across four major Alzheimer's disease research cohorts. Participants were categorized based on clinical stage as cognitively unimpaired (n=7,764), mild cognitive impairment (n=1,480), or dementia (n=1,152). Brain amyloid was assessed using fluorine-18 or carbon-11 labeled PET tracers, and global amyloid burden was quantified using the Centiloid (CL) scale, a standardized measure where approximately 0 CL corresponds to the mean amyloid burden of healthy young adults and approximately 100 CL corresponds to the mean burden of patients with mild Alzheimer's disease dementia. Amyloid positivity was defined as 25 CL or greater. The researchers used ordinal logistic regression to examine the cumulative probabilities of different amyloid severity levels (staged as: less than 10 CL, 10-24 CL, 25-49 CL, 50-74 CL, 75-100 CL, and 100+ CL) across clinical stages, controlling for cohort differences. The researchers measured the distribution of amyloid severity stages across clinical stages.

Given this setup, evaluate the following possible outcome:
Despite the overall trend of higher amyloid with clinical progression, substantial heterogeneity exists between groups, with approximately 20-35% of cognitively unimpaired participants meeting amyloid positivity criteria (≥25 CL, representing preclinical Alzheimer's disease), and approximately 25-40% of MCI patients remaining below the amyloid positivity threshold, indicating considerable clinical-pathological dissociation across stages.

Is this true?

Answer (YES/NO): NO